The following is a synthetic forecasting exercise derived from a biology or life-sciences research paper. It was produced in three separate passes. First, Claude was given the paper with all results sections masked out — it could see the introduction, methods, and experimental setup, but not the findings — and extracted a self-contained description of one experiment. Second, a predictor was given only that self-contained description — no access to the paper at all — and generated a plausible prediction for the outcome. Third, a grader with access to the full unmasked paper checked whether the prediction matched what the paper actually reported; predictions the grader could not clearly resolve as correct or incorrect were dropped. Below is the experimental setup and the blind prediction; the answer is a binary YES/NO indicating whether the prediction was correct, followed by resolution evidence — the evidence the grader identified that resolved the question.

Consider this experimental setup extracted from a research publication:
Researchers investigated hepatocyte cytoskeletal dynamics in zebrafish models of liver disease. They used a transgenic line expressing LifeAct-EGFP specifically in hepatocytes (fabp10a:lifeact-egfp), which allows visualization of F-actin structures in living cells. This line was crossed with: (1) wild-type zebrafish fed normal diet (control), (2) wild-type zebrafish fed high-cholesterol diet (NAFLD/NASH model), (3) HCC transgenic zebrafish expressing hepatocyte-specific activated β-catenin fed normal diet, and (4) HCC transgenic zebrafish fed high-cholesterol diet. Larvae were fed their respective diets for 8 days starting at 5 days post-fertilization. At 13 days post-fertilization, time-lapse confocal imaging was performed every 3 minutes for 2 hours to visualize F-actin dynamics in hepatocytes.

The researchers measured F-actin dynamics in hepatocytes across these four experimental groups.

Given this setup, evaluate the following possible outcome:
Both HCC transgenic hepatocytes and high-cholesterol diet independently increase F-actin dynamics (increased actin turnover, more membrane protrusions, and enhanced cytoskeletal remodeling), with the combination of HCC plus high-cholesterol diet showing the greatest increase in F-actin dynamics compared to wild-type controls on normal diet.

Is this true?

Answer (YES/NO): NO